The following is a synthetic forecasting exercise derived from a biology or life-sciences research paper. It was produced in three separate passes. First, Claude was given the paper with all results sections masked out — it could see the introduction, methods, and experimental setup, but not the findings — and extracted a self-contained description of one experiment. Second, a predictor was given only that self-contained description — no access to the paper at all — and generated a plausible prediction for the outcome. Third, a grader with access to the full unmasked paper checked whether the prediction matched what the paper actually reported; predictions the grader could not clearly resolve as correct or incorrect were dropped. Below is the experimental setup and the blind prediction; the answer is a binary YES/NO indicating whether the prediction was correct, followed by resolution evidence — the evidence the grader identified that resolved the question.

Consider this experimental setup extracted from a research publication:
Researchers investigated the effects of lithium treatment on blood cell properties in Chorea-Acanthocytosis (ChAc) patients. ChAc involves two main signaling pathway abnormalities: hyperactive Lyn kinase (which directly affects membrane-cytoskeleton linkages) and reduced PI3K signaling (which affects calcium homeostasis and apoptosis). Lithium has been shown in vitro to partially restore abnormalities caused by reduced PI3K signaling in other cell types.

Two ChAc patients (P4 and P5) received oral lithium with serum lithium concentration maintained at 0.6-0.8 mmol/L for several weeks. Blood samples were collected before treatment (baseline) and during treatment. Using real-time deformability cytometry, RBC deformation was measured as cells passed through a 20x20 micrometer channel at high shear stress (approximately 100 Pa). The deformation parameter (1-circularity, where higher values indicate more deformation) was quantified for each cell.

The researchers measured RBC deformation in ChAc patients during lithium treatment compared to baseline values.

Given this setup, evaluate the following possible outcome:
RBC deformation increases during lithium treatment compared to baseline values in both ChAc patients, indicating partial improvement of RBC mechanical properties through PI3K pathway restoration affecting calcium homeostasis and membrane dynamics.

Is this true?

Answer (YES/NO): NO